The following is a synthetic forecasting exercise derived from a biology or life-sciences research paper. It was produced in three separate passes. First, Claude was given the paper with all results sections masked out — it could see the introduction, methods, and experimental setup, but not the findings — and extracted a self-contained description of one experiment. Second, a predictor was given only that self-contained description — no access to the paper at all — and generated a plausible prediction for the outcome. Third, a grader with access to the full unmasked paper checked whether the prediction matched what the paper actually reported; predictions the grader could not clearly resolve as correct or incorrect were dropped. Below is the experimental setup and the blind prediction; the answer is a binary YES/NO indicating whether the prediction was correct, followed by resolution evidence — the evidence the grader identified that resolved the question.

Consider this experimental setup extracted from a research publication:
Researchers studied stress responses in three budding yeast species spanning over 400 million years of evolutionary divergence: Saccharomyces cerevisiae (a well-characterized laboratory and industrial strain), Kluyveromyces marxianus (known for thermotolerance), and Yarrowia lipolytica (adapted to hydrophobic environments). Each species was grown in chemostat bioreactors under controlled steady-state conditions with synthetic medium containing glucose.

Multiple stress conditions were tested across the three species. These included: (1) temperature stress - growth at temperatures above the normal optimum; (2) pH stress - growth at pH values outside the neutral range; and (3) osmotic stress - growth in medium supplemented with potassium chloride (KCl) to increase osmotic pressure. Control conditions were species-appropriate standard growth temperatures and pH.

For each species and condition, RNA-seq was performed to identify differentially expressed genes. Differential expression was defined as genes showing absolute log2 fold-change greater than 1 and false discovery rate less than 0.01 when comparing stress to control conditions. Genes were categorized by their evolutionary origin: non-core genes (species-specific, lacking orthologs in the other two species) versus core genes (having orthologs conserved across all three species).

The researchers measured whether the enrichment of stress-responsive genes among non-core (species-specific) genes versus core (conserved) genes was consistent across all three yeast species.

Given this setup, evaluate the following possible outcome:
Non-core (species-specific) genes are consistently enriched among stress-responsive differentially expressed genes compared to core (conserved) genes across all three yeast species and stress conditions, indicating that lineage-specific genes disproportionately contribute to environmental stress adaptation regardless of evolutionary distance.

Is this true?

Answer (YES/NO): YES